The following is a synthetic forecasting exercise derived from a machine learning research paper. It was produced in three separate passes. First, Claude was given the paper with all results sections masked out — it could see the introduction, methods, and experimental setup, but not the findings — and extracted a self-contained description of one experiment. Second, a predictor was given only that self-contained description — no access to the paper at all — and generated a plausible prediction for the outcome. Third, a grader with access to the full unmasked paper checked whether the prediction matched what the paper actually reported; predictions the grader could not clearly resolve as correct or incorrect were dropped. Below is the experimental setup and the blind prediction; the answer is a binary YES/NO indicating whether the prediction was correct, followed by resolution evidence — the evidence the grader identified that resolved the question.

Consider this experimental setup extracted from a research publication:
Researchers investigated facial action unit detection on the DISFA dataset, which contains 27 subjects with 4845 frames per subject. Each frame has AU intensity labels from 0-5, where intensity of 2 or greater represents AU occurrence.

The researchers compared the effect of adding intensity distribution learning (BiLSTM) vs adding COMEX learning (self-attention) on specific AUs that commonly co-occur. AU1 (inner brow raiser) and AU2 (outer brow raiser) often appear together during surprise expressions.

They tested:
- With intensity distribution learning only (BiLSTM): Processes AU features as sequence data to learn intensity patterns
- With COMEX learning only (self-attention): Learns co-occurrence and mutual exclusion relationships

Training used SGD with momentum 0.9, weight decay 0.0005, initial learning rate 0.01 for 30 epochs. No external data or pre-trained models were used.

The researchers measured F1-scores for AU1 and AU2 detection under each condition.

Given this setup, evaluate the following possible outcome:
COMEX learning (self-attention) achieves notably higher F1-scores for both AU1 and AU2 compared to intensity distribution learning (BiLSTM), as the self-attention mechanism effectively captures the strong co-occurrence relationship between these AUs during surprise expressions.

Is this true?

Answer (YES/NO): NO